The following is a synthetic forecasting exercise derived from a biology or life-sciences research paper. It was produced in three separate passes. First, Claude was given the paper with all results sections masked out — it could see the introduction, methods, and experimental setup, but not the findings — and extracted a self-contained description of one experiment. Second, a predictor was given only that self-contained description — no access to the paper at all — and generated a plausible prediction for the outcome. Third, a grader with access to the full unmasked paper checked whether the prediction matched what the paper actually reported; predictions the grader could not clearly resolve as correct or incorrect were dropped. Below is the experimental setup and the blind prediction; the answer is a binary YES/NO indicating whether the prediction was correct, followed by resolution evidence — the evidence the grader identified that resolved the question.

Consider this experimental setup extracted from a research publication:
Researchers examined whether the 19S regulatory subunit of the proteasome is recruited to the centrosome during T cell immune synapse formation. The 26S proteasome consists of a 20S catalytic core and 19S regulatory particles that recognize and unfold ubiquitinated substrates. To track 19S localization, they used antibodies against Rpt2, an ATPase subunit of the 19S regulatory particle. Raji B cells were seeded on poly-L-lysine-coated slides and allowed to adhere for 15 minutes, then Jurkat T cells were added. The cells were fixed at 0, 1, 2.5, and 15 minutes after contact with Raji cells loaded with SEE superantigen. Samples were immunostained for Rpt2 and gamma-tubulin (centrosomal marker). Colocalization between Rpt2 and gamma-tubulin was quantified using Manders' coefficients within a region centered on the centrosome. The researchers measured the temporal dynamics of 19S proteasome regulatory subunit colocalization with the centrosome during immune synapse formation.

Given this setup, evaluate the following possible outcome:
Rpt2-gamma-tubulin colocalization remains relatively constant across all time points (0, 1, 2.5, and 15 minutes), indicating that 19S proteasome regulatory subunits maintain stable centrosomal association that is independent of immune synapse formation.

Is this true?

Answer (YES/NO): NO